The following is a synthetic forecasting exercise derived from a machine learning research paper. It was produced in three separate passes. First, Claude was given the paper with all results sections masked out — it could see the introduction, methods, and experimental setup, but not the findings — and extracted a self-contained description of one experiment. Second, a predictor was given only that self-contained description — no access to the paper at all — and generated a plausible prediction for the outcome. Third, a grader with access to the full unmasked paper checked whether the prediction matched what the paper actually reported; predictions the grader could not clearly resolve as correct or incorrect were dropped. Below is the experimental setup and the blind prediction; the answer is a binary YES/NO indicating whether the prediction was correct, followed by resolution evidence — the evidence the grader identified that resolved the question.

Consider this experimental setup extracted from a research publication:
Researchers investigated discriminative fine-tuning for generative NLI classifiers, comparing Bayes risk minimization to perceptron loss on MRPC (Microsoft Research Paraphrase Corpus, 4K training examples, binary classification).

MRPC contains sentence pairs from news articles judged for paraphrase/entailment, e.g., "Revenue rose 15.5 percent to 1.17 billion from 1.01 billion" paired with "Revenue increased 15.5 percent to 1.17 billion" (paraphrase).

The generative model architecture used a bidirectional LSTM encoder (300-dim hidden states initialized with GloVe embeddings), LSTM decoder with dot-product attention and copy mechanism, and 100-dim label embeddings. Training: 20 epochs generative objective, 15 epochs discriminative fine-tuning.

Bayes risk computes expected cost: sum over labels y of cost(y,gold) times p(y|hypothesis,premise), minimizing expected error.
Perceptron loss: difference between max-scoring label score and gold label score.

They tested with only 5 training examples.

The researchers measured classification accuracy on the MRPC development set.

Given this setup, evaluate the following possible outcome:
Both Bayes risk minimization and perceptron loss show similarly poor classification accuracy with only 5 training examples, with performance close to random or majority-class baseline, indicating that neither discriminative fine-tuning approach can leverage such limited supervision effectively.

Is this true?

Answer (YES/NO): NO